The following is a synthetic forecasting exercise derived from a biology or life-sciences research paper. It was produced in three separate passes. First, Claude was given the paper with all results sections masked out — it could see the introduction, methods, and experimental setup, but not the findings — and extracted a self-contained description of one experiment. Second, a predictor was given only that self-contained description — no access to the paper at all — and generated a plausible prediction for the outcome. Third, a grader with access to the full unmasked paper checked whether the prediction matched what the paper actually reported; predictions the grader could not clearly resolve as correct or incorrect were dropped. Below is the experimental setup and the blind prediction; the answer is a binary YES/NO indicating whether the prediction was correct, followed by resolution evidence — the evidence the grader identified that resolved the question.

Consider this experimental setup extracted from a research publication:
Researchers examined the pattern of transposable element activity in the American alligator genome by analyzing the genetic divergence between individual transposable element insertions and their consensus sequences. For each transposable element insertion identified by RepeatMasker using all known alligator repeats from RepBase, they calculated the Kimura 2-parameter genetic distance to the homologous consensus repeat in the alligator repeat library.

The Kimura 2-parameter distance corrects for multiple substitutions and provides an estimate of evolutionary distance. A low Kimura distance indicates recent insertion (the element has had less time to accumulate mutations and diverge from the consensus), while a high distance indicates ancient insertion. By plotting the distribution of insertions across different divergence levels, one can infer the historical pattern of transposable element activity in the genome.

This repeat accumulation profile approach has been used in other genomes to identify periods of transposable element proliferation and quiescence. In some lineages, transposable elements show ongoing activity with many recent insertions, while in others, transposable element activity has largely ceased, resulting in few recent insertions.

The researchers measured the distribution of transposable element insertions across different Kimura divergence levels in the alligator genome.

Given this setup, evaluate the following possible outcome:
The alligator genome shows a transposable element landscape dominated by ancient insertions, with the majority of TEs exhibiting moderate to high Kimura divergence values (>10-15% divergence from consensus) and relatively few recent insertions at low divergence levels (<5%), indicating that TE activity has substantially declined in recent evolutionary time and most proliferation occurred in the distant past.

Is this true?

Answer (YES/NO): YES